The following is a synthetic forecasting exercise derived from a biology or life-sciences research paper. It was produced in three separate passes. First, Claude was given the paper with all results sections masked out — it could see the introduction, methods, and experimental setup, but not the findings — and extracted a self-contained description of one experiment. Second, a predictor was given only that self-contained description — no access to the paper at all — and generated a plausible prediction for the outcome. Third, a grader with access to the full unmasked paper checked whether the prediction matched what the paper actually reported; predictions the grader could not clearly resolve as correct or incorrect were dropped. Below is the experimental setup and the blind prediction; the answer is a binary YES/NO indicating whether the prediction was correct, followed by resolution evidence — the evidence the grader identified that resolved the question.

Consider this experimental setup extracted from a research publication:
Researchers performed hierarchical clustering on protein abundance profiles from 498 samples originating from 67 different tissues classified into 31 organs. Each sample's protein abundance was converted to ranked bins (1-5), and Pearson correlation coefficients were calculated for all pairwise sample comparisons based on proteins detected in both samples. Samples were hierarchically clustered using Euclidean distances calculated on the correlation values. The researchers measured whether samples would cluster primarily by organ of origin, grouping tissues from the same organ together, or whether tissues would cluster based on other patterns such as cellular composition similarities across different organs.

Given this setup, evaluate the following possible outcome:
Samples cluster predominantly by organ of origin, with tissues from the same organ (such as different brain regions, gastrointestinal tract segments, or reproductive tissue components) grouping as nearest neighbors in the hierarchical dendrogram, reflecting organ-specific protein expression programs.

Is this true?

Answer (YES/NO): YES